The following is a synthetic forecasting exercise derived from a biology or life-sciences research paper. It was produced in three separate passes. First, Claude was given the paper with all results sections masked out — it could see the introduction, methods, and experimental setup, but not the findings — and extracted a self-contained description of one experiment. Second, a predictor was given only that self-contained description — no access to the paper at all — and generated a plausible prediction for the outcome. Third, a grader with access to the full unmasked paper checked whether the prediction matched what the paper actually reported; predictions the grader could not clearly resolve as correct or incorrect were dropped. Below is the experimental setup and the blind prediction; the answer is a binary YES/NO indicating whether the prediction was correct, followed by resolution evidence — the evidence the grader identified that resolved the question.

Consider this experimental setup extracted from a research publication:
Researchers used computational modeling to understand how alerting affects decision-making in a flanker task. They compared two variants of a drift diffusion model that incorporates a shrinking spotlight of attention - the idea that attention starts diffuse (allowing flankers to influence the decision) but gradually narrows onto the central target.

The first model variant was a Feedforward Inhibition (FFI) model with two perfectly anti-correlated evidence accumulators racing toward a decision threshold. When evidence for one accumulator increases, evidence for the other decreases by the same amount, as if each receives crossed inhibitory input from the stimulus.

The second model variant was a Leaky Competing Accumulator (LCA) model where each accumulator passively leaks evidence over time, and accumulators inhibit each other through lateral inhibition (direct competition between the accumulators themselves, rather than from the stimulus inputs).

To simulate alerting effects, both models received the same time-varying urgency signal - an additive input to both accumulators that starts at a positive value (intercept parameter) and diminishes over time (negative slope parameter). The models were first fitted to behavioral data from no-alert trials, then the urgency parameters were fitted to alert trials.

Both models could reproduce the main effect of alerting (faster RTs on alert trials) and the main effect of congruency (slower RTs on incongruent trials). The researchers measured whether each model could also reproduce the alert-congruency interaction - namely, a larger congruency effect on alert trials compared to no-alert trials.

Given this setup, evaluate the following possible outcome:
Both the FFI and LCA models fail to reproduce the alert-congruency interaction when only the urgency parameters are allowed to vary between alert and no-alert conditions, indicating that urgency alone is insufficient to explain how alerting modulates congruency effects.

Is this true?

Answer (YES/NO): NO